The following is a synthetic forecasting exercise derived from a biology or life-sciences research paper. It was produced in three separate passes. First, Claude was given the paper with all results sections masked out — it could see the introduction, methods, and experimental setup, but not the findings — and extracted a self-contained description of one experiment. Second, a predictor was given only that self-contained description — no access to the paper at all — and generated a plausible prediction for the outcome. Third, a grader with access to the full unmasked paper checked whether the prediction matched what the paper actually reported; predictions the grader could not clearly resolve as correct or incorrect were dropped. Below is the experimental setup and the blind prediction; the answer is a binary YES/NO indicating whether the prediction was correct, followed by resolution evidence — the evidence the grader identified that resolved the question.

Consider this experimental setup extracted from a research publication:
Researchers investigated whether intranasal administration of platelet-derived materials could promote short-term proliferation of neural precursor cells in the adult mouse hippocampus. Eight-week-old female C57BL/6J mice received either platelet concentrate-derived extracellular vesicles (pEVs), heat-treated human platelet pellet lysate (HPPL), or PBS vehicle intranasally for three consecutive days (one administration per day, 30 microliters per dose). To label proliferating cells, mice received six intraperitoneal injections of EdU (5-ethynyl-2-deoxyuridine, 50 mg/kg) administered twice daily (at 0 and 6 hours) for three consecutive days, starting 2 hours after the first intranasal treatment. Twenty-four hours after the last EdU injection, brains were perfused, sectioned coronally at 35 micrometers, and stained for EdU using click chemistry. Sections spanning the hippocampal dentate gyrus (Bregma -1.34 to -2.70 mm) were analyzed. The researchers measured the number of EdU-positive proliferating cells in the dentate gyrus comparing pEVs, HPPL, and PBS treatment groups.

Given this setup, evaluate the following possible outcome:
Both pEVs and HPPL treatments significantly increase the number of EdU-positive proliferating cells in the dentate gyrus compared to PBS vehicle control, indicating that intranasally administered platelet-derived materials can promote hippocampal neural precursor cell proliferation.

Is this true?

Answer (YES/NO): NO